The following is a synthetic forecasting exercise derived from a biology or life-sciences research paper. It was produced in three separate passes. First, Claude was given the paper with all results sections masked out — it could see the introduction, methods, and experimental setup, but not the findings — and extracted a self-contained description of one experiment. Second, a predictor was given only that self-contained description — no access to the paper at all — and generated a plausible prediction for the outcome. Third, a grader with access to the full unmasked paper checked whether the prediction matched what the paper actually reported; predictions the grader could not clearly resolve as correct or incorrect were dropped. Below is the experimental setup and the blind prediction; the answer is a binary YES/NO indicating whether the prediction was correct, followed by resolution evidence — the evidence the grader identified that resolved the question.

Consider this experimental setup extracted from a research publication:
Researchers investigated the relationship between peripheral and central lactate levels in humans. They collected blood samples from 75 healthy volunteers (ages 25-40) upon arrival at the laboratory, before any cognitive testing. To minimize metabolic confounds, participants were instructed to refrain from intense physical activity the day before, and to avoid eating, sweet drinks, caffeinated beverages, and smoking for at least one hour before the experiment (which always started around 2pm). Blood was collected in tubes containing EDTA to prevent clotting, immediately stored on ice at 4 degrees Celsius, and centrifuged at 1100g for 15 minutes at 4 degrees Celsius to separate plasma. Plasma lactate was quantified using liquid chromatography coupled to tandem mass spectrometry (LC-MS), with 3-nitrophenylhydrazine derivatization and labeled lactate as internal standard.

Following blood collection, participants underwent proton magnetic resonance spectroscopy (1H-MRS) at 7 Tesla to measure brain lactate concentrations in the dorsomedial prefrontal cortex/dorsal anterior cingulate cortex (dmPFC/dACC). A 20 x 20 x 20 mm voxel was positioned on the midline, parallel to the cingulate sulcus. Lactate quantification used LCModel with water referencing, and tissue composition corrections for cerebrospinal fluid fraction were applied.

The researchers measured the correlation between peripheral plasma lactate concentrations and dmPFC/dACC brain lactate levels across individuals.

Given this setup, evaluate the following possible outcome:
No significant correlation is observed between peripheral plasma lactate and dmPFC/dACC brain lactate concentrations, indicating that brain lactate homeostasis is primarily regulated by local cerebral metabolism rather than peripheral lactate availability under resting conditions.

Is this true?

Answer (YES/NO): NO